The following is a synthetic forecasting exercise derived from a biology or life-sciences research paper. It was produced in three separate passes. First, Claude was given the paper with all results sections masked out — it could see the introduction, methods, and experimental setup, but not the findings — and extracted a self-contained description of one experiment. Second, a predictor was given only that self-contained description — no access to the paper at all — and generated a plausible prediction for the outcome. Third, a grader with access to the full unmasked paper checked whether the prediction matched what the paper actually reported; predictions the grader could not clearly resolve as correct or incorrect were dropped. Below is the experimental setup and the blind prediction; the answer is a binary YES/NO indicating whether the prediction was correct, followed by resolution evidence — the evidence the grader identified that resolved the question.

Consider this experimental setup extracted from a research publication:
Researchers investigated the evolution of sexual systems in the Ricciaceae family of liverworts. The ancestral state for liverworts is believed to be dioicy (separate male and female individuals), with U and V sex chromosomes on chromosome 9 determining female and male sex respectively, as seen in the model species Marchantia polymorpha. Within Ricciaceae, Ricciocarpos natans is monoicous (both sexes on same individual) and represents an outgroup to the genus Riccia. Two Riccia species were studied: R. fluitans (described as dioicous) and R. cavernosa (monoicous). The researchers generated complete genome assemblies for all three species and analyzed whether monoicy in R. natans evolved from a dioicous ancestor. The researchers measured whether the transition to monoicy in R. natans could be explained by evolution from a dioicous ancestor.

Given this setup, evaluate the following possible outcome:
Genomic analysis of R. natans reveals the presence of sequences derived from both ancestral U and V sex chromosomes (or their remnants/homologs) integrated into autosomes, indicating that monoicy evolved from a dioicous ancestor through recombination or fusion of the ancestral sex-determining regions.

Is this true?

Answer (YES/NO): NO